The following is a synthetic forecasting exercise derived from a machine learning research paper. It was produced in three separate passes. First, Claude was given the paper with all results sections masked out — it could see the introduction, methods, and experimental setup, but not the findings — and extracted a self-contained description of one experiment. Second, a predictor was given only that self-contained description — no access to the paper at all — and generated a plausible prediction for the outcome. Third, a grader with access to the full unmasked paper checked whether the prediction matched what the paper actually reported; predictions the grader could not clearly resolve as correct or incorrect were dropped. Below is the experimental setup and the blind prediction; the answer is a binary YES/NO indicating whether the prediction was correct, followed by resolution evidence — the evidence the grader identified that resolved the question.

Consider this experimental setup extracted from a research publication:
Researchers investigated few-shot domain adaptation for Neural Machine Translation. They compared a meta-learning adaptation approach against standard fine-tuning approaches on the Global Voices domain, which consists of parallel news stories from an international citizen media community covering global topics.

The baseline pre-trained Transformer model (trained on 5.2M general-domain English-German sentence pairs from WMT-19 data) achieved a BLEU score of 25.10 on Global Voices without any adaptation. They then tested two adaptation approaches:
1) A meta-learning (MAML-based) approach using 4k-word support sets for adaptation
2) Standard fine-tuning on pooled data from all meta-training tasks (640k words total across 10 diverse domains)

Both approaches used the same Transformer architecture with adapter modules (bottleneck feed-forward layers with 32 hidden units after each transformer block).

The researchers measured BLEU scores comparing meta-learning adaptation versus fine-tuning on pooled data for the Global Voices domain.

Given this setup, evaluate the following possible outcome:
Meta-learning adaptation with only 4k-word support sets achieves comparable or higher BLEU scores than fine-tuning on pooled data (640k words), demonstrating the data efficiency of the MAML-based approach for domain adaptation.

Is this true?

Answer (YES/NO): YES